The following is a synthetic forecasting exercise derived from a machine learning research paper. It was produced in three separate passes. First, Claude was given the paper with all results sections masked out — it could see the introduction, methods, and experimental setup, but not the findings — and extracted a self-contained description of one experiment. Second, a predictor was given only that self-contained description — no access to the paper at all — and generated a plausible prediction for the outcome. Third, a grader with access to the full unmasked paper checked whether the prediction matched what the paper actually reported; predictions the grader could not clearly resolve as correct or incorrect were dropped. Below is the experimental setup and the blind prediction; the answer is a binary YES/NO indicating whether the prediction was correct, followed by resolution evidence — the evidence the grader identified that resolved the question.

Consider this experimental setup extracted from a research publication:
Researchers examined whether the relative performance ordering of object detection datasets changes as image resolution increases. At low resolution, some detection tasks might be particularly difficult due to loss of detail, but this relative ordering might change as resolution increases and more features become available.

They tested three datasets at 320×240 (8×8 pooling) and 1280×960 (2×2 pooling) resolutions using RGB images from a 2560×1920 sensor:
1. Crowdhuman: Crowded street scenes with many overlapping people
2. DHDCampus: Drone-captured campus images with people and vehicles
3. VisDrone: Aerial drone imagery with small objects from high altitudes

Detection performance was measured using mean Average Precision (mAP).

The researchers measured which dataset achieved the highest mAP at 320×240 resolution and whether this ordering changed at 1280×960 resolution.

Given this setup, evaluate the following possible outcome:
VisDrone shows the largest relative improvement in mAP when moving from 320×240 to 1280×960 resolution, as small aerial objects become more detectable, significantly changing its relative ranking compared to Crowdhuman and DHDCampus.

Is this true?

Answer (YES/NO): NO